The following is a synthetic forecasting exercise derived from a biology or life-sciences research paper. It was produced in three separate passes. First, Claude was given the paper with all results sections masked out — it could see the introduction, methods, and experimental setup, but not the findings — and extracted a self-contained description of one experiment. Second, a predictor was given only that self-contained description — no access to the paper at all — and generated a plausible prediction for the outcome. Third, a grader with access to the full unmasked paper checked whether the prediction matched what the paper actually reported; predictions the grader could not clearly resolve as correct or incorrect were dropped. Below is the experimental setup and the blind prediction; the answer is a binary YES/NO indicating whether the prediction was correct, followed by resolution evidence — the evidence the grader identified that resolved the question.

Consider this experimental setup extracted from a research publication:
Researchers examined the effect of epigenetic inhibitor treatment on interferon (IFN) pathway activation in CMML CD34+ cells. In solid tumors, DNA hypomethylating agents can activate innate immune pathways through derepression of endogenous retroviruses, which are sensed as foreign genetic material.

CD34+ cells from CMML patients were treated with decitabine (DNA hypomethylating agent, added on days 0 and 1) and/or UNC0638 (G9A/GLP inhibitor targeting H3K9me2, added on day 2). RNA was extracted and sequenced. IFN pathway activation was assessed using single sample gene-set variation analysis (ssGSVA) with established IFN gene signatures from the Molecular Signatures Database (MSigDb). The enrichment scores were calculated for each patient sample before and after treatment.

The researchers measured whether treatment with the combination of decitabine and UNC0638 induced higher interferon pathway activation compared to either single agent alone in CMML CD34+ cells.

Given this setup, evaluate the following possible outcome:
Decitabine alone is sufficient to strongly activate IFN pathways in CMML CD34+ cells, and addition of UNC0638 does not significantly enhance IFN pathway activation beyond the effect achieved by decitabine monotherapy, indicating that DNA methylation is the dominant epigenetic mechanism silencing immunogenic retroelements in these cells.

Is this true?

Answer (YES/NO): NO